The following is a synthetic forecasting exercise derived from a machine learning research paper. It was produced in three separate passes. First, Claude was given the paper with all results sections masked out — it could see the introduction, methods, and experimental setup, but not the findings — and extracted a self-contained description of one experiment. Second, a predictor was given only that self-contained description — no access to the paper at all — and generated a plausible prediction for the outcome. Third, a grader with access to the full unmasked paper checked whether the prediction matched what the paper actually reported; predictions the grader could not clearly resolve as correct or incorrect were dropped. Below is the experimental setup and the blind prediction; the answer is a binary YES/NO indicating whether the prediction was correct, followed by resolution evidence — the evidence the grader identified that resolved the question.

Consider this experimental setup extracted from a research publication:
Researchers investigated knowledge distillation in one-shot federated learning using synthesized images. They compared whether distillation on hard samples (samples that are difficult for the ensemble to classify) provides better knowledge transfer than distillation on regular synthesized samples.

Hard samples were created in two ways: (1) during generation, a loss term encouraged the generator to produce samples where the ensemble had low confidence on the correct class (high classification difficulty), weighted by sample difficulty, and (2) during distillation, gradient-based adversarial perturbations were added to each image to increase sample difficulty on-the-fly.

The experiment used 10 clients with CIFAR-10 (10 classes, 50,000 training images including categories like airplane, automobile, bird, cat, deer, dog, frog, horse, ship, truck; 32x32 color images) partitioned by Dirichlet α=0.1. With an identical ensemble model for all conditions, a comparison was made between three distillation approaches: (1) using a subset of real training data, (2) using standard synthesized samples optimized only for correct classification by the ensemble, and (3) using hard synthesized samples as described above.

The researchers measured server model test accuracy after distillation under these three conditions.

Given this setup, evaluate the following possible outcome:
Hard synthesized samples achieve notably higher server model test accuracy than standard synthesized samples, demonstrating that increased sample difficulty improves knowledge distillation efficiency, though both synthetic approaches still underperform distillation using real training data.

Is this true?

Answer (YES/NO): NO